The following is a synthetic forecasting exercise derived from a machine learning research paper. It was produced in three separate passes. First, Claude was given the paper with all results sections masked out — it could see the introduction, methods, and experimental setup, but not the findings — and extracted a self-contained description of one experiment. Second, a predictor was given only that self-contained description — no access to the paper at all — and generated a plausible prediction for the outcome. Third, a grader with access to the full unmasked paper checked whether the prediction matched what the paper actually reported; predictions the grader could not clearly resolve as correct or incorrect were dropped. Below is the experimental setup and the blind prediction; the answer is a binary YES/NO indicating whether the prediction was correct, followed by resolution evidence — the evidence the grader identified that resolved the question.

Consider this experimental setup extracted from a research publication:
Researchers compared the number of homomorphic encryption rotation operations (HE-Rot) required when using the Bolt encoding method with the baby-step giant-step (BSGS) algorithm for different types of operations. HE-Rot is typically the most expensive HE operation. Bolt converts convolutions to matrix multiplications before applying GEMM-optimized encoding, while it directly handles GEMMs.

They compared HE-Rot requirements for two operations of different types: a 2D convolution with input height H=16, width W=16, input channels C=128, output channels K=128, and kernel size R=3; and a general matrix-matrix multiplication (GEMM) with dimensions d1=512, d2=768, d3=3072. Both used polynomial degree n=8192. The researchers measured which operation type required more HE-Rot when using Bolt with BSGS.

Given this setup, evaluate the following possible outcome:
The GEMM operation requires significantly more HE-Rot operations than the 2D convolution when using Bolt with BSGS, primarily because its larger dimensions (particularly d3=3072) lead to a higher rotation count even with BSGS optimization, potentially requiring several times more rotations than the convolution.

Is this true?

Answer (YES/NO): YES